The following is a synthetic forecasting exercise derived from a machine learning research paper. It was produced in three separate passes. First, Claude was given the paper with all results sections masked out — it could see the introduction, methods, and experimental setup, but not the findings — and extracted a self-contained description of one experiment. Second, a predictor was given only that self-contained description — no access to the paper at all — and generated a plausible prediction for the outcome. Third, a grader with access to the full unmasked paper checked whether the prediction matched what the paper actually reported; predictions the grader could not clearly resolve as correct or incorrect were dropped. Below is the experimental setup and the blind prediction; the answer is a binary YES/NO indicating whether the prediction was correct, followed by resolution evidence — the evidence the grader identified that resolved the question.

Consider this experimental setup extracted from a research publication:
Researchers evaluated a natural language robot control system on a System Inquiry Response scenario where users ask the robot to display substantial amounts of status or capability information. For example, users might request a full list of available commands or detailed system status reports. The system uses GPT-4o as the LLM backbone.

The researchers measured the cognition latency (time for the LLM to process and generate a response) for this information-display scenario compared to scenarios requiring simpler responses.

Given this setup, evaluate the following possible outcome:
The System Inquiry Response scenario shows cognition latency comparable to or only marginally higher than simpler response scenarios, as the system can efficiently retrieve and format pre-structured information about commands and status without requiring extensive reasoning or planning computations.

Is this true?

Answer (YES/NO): NO